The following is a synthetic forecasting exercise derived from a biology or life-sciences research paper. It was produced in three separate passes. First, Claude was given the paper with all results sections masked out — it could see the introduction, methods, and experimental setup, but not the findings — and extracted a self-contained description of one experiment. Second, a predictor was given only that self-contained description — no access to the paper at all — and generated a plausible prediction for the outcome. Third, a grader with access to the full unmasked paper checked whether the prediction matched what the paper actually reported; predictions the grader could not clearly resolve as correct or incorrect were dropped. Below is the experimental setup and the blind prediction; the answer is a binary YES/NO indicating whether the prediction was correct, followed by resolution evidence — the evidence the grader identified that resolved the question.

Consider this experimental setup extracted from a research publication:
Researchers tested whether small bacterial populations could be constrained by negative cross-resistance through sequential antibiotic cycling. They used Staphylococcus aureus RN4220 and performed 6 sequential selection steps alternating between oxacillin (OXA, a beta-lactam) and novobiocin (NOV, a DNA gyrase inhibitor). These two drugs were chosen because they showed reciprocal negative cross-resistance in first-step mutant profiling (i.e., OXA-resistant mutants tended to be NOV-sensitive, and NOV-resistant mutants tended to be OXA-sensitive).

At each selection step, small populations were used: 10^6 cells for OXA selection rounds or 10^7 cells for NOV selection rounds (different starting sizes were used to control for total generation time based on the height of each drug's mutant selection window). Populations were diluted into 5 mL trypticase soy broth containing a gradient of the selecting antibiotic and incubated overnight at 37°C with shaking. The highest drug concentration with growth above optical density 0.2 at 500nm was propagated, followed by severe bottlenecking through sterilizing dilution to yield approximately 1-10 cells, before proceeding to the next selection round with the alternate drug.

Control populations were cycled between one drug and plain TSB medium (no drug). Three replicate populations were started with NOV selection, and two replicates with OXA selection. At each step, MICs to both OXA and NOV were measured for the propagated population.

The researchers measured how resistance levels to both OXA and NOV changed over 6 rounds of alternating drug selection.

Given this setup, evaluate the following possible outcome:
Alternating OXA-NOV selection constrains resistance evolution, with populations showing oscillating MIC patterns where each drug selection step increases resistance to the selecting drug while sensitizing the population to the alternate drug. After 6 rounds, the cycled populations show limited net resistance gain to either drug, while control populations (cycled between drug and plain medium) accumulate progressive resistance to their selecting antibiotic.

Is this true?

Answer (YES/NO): NO